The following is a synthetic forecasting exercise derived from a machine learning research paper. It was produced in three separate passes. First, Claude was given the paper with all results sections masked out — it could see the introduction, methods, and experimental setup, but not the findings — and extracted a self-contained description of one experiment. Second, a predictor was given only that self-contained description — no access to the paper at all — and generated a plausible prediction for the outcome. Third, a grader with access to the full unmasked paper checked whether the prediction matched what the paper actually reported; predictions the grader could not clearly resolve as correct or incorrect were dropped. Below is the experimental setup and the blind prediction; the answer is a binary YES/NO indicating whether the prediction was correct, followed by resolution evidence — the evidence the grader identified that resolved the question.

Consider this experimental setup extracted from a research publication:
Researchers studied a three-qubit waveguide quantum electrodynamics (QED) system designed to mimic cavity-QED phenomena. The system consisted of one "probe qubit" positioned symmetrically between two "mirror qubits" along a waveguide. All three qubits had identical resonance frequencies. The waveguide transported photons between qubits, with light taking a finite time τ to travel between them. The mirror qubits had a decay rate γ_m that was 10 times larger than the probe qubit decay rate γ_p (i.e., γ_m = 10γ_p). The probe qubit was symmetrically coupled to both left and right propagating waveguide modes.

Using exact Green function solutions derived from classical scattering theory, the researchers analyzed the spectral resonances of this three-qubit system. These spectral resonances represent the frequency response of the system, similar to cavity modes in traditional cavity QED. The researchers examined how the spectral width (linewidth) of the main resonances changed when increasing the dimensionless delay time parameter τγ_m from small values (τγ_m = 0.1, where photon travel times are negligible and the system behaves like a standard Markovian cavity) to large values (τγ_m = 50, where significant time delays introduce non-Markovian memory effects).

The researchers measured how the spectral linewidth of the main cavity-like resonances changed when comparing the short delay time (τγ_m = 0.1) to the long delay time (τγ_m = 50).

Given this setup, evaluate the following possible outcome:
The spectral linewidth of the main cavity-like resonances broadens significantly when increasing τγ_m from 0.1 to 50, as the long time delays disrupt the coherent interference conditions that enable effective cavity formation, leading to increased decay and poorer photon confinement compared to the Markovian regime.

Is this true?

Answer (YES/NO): NO